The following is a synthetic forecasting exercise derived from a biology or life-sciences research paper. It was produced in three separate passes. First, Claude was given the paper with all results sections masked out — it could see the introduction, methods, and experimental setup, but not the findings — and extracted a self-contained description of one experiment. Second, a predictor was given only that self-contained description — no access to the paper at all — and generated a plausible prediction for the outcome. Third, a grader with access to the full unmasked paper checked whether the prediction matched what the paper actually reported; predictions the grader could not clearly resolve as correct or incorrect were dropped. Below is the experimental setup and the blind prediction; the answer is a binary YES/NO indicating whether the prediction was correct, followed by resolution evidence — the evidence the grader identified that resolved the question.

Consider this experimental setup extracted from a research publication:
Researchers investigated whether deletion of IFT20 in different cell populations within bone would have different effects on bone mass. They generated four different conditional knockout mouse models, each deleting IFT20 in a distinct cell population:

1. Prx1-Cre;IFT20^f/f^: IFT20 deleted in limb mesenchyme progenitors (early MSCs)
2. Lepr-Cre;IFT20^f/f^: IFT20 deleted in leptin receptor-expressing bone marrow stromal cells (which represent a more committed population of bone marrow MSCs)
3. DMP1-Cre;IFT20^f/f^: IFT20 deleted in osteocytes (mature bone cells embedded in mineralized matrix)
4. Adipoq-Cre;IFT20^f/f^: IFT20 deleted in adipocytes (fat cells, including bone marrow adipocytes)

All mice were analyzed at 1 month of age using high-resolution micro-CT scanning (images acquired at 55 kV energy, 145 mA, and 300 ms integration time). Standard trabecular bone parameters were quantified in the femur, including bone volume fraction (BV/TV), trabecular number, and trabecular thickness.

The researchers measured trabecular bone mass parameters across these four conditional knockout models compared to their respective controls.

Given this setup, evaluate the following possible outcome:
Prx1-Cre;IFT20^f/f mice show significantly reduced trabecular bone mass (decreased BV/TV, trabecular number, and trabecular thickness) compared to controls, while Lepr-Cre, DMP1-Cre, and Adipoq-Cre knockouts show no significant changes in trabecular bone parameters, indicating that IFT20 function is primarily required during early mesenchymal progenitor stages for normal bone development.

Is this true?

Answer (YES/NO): NO